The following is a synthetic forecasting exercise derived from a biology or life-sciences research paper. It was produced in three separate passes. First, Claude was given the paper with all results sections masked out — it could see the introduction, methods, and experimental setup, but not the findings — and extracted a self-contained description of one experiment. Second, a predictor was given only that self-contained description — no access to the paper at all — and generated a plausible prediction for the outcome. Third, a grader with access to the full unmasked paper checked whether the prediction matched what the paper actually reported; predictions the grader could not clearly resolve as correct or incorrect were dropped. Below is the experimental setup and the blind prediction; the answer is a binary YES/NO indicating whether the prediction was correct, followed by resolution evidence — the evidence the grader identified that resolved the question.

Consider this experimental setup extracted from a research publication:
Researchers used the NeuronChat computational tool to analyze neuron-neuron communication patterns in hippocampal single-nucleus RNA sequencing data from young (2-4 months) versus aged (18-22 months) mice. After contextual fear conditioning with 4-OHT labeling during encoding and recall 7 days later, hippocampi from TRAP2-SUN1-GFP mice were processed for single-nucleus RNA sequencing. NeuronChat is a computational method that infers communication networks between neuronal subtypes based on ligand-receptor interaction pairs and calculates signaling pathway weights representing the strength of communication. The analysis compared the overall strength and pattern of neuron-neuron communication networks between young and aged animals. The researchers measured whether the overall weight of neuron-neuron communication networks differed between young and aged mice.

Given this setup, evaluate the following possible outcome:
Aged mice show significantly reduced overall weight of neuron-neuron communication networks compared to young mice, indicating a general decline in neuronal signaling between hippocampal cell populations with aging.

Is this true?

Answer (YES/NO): NO